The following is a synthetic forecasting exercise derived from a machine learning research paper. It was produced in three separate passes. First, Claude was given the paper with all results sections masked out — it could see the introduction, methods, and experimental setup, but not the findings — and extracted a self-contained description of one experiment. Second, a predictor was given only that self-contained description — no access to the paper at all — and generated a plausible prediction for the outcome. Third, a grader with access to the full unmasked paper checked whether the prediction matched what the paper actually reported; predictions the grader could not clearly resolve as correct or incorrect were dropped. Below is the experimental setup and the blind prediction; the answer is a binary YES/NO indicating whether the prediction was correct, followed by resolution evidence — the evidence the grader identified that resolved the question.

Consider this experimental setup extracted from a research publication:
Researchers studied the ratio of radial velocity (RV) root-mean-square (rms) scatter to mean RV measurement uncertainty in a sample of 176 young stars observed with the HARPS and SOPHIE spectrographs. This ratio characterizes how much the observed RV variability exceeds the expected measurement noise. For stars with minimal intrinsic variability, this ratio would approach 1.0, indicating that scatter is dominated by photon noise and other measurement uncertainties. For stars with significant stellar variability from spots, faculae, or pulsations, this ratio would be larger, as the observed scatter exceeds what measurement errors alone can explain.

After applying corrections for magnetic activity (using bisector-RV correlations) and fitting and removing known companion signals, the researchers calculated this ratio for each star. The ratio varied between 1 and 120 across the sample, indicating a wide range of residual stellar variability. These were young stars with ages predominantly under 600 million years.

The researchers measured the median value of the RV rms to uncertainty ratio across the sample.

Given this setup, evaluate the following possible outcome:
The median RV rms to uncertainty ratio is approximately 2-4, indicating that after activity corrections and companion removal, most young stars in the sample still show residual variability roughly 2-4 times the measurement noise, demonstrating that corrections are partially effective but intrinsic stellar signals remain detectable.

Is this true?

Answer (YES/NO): NO